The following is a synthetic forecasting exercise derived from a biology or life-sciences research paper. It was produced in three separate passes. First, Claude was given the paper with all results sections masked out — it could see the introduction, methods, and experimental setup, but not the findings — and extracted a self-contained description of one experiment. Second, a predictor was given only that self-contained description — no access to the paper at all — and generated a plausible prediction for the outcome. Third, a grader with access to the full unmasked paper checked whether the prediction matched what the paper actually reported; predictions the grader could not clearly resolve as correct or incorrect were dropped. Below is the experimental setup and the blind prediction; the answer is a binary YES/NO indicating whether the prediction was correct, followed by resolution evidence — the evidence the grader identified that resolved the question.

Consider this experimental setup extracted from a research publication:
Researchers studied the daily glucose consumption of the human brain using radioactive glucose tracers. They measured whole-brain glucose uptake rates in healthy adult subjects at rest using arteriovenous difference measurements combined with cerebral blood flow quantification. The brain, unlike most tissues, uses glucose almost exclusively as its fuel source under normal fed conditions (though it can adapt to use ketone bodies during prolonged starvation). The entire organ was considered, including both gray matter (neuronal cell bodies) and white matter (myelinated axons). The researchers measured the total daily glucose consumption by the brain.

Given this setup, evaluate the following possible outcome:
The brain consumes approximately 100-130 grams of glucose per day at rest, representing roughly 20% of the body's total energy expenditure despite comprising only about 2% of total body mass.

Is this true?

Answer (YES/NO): YES